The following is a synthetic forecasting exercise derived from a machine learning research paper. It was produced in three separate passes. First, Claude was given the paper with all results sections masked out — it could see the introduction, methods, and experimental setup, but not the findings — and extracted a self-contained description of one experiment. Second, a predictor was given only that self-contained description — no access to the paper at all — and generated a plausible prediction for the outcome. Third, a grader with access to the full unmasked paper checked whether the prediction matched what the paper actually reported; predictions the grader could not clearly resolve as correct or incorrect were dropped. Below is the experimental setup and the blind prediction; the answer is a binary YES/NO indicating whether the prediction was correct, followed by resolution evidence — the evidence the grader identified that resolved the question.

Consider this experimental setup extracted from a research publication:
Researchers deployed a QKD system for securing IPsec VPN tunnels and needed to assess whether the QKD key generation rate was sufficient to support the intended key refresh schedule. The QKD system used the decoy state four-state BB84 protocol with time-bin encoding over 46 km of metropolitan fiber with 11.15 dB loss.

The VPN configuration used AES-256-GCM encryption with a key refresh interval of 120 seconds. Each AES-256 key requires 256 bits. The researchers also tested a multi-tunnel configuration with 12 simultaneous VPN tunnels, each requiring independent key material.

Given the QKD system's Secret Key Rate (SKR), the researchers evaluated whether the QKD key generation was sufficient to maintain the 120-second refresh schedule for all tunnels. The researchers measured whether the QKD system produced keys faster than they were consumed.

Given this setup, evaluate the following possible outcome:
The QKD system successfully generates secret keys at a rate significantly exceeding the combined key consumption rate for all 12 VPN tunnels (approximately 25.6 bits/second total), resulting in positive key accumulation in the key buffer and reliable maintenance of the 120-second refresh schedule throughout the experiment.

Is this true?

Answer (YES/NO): YES